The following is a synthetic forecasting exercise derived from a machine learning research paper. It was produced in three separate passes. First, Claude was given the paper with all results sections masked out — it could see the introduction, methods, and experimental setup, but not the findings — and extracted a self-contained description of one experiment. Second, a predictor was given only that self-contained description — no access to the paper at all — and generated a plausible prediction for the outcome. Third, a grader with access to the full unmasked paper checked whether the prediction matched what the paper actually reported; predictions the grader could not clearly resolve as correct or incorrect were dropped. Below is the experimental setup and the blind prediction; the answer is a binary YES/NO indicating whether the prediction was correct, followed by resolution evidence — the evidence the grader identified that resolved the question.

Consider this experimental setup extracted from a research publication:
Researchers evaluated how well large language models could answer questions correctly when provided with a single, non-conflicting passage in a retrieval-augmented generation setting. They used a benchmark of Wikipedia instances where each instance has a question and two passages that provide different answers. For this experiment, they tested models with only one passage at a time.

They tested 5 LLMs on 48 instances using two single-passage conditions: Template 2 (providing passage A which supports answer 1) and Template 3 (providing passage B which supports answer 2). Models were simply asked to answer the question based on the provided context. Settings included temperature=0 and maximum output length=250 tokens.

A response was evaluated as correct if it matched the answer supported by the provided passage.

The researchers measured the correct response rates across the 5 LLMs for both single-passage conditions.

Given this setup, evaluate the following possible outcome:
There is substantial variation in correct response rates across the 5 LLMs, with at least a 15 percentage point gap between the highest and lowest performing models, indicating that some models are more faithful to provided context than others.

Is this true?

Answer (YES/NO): NO